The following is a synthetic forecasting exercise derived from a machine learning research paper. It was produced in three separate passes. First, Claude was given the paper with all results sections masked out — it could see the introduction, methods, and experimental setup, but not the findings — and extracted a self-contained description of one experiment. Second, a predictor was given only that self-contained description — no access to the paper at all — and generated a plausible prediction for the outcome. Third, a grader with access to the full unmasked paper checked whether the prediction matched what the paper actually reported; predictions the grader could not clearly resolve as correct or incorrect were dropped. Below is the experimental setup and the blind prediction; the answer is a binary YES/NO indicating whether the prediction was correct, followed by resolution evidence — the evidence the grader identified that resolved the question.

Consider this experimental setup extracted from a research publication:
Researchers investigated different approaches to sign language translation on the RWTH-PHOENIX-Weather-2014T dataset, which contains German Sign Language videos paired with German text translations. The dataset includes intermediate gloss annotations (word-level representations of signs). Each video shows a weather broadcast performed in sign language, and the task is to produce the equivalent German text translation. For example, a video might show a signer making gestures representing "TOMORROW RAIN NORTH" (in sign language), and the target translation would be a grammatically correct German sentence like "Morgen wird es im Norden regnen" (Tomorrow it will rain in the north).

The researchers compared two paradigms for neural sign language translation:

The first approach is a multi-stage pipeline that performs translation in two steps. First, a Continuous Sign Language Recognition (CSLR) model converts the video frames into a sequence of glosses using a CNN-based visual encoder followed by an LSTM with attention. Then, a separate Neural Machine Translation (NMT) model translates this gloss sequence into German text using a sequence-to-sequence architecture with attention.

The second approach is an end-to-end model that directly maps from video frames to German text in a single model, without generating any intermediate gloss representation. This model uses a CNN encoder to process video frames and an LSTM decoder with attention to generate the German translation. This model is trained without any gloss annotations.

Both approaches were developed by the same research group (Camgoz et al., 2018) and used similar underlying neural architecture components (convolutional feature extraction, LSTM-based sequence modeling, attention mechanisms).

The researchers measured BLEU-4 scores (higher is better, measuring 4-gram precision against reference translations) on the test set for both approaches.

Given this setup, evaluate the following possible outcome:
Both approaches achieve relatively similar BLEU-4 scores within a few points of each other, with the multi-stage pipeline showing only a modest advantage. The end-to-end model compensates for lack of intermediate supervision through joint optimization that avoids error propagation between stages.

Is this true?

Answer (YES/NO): NO